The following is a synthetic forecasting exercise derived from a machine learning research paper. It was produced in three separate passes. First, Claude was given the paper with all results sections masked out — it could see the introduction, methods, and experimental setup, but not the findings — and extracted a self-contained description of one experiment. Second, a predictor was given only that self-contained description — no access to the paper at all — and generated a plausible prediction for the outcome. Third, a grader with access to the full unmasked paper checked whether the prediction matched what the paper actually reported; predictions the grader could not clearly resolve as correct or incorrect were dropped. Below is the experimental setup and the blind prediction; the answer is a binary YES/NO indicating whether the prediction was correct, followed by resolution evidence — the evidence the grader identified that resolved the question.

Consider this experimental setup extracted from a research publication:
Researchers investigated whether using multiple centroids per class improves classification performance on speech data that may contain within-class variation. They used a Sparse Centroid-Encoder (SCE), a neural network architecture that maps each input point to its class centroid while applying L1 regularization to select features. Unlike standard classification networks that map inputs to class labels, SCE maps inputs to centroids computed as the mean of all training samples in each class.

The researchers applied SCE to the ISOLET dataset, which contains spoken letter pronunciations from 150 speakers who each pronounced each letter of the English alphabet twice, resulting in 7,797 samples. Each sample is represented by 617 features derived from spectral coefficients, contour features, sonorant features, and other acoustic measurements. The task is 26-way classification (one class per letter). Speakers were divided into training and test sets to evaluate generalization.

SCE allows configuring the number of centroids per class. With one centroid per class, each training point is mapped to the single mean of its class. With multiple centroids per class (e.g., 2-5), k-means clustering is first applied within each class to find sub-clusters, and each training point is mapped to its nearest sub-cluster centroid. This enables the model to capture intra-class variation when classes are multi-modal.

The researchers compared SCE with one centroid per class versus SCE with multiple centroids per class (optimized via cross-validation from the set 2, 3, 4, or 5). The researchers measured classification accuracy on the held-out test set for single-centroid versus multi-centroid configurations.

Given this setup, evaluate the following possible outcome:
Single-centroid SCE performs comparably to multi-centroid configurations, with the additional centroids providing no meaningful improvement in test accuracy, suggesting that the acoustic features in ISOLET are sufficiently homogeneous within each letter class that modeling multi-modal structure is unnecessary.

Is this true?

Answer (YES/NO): NO